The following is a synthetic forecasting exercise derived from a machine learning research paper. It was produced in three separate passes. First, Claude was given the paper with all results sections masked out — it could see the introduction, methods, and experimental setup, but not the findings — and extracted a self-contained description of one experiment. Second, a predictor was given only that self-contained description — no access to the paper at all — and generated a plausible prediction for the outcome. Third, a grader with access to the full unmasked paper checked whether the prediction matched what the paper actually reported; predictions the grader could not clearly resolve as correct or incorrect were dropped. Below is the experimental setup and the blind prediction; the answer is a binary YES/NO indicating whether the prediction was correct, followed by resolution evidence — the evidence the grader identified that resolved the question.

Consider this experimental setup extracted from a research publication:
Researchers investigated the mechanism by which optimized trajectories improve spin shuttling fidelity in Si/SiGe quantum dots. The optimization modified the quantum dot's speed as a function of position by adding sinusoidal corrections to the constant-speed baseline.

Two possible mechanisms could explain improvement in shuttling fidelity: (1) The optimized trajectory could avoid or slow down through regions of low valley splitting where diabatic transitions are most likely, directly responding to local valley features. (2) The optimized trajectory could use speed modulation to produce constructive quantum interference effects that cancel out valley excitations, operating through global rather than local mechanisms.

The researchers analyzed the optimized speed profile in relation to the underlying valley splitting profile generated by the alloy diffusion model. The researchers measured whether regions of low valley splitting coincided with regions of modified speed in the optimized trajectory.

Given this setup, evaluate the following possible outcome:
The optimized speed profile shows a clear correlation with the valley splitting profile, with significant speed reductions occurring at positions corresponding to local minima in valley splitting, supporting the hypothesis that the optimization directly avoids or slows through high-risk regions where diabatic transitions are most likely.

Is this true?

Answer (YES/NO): NO